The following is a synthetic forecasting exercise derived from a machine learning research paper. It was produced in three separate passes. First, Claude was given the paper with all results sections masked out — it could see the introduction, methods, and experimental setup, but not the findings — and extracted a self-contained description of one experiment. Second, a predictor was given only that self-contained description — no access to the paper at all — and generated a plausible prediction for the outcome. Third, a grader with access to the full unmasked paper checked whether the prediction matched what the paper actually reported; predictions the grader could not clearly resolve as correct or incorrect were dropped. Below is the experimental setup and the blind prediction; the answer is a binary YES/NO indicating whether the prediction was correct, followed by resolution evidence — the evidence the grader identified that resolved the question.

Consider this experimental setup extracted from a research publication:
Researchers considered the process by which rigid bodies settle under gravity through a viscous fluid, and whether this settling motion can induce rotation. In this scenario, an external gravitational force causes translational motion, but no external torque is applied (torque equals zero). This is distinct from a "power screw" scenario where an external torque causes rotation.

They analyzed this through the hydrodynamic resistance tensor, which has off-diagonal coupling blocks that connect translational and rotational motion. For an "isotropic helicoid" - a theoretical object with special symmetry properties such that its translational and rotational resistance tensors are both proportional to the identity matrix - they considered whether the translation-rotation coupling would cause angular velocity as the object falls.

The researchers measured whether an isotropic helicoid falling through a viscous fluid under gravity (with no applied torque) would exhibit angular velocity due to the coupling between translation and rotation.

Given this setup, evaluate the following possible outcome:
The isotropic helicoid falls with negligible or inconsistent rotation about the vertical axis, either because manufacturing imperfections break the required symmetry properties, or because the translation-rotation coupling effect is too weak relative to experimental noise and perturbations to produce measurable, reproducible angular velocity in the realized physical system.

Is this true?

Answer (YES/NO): NO